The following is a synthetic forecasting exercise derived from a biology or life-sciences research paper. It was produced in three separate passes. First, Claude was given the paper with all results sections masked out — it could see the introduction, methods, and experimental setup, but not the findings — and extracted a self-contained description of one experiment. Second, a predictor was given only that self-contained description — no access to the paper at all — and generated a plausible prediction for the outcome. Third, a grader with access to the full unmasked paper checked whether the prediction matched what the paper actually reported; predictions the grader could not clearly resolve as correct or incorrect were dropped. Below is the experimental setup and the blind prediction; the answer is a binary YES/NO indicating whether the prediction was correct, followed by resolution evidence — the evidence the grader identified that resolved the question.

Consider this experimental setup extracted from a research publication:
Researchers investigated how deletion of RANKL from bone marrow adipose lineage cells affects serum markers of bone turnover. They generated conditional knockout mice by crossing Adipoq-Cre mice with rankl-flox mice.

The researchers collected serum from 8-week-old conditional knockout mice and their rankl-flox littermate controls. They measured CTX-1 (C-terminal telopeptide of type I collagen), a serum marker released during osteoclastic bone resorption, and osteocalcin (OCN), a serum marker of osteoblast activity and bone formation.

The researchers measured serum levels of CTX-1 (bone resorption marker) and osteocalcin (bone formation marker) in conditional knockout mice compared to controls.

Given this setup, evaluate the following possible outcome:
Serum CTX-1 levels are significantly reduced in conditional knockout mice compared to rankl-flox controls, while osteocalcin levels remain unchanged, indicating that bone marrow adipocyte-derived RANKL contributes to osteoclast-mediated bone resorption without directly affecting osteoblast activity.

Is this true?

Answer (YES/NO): NO